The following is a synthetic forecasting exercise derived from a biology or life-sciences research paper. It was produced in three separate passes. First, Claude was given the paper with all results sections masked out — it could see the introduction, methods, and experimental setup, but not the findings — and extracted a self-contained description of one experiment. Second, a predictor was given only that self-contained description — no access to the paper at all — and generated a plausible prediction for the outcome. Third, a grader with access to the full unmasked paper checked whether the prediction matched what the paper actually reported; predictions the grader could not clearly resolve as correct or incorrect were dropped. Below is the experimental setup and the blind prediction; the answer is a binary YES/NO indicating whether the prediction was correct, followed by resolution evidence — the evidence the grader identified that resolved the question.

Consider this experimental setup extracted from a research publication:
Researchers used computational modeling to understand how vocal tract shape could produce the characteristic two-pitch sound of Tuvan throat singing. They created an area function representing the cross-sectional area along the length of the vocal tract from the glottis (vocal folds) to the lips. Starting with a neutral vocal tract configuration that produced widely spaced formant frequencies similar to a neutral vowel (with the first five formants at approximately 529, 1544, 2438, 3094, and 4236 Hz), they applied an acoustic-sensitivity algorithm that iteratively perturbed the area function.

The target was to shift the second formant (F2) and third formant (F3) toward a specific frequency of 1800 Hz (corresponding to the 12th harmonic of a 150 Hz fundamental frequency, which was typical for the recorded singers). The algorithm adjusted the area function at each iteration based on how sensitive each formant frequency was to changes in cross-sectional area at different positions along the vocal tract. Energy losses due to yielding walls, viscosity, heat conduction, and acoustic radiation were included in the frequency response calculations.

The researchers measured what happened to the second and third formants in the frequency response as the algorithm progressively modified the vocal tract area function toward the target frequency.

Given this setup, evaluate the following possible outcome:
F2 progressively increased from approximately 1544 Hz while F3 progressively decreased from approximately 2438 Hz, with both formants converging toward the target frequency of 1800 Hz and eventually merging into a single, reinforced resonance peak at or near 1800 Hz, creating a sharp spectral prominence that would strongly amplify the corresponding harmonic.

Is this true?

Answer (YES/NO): YES